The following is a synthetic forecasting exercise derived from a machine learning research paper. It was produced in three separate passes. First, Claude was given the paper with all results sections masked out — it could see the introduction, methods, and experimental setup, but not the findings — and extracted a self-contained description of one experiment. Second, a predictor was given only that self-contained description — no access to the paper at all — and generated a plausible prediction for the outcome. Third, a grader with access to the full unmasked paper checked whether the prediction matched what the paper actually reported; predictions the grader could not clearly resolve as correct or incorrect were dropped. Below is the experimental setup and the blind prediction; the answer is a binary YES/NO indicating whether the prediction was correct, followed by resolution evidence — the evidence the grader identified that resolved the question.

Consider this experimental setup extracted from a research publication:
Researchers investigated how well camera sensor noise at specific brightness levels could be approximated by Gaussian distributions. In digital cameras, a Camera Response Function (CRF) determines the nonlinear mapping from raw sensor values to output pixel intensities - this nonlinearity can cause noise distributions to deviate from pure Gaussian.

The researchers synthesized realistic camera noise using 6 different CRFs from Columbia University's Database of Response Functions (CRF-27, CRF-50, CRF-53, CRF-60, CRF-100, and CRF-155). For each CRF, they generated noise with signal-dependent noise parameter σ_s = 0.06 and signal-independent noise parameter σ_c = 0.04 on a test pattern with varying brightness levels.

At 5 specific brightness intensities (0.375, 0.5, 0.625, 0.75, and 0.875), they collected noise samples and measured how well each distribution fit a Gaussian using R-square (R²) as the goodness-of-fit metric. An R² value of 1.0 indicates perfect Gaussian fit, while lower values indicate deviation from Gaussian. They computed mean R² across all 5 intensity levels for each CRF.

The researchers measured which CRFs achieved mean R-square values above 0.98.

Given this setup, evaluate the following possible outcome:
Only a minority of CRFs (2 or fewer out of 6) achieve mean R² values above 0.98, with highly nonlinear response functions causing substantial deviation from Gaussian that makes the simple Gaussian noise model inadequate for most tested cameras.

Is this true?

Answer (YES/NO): NO